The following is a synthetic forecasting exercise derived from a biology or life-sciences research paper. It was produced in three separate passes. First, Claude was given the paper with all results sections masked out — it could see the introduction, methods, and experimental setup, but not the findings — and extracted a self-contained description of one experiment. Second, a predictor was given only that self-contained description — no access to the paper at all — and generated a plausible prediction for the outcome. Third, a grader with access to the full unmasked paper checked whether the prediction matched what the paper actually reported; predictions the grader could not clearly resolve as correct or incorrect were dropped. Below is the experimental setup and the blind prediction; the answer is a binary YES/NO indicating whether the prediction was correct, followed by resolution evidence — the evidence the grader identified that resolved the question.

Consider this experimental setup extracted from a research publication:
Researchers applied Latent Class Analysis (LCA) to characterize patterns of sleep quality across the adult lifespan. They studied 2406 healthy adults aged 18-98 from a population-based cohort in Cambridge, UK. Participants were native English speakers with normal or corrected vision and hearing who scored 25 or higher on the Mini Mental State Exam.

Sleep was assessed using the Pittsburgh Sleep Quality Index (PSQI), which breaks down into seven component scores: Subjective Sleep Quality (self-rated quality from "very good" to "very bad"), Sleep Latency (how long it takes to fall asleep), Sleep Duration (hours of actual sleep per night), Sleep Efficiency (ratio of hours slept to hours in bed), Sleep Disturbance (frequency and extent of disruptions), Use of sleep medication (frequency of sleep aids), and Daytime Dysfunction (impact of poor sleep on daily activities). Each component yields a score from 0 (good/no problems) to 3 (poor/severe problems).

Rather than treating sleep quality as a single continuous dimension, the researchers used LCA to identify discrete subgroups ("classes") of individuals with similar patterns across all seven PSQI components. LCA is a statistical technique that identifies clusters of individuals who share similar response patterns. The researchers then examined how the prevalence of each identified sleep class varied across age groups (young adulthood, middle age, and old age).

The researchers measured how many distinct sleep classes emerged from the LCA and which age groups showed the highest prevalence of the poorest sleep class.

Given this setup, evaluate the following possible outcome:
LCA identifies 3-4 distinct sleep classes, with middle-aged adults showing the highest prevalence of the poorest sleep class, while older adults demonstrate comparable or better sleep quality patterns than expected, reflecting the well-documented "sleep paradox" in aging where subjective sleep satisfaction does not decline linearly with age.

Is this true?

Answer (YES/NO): NO